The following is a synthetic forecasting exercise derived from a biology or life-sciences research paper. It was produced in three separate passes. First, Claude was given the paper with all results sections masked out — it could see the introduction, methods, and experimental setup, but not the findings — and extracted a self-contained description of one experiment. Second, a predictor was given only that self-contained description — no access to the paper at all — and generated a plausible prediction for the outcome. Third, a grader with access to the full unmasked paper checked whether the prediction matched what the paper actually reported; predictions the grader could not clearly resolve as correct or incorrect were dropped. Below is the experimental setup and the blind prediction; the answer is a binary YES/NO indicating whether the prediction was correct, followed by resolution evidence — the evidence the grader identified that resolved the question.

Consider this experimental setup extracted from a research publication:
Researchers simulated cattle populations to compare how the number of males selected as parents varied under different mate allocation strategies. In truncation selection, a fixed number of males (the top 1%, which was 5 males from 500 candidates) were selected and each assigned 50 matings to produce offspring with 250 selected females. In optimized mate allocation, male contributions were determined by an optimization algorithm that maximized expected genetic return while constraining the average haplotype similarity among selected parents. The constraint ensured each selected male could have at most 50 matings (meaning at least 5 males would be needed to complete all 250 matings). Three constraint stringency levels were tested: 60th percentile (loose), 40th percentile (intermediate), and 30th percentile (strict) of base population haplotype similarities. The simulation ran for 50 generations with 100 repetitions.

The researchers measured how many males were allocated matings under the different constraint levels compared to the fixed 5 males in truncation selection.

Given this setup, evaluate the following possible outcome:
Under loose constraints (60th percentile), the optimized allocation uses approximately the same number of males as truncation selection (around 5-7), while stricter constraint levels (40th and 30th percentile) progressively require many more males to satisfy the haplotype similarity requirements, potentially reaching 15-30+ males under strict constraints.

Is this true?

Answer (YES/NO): NO